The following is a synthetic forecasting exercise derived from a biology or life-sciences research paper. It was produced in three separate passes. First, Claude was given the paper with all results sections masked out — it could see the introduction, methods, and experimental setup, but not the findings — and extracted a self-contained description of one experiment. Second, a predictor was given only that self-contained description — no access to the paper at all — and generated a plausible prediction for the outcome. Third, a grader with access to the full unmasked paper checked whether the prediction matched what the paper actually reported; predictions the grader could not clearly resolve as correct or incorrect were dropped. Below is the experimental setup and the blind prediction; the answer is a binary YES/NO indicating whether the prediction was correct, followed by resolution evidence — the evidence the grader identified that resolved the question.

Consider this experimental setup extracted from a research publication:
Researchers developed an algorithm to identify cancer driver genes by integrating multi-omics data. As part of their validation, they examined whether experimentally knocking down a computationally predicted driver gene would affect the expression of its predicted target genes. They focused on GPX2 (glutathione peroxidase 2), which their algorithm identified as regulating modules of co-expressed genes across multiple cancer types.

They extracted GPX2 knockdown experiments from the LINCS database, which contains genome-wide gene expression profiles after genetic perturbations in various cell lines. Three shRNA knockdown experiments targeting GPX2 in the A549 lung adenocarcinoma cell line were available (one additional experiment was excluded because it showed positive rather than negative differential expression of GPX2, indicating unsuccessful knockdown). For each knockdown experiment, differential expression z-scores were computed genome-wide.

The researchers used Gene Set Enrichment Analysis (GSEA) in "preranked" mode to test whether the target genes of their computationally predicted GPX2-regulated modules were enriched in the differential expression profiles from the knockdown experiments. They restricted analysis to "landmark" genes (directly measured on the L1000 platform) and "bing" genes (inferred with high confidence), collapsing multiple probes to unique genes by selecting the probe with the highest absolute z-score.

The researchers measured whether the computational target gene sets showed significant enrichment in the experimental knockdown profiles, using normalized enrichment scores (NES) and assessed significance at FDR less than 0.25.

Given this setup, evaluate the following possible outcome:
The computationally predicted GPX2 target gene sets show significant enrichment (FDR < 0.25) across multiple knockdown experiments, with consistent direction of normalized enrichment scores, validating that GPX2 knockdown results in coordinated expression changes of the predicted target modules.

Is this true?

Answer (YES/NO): YES